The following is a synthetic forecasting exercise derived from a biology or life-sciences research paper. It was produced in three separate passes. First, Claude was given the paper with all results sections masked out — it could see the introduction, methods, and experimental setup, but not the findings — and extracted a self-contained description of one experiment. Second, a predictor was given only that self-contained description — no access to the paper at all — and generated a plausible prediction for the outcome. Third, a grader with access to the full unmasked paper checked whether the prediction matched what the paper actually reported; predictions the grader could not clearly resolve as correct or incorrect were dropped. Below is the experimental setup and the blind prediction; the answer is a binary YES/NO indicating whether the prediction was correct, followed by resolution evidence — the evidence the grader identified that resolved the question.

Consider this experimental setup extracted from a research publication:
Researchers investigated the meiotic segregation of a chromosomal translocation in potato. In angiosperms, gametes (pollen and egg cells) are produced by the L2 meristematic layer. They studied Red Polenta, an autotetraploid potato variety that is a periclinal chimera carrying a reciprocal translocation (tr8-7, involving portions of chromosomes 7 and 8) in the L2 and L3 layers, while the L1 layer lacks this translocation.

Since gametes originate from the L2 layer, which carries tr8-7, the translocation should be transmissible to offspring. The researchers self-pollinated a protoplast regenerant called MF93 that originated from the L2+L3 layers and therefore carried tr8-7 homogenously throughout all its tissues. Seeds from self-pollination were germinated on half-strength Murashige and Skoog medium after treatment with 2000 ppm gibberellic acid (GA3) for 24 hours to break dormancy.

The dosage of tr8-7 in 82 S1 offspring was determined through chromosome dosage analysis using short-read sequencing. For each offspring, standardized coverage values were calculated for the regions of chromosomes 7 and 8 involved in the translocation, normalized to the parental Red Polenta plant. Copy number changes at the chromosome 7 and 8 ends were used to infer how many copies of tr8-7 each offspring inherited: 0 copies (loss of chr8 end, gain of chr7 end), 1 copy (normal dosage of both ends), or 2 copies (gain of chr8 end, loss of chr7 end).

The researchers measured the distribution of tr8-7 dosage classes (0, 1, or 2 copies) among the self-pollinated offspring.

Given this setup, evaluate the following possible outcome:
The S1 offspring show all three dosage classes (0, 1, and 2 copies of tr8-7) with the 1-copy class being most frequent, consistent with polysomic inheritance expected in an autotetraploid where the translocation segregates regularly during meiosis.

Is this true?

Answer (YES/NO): YES